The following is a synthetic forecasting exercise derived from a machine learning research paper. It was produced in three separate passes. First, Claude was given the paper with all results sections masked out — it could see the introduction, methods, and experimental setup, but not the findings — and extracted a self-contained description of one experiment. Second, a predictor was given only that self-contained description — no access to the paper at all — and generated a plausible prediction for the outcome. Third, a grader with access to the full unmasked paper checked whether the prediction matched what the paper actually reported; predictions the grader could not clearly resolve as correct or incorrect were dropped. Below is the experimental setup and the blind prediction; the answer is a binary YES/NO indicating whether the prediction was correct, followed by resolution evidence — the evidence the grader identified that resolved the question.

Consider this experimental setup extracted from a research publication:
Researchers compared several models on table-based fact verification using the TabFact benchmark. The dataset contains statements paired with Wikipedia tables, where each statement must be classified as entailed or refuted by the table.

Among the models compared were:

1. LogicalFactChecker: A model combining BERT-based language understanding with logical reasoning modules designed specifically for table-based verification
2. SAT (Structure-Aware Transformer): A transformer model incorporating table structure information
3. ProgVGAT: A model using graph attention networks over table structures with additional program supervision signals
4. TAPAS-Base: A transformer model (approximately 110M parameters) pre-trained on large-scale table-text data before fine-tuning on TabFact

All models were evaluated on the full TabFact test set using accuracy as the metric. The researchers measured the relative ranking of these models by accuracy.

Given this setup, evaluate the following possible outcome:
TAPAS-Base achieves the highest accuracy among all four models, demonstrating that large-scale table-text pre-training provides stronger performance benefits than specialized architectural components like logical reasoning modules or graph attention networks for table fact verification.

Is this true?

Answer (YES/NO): YES